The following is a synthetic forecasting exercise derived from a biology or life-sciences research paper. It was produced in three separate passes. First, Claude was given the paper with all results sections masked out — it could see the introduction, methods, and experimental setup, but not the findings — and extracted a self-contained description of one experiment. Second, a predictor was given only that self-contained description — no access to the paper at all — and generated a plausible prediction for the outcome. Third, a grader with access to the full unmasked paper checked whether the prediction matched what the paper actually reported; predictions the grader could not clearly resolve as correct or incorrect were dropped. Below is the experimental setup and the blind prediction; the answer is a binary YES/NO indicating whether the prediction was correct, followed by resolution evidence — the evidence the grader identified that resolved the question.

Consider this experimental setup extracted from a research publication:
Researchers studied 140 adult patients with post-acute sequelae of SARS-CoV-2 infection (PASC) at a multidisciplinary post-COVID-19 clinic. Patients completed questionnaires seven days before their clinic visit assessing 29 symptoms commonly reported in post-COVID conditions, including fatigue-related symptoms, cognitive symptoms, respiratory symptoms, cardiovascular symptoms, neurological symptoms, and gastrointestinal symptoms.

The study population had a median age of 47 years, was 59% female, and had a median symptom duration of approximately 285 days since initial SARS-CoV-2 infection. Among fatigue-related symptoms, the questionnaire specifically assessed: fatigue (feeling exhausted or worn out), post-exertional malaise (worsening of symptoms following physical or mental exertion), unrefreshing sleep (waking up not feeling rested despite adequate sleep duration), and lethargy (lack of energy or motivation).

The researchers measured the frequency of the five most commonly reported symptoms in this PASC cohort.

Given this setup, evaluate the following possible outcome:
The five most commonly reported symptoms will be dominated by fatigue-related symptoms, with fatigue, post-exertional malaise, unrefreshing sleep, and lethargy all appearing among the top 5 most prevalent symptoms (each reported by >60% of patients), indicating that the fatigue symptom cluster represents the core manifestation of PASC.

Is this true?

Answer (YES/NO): YES